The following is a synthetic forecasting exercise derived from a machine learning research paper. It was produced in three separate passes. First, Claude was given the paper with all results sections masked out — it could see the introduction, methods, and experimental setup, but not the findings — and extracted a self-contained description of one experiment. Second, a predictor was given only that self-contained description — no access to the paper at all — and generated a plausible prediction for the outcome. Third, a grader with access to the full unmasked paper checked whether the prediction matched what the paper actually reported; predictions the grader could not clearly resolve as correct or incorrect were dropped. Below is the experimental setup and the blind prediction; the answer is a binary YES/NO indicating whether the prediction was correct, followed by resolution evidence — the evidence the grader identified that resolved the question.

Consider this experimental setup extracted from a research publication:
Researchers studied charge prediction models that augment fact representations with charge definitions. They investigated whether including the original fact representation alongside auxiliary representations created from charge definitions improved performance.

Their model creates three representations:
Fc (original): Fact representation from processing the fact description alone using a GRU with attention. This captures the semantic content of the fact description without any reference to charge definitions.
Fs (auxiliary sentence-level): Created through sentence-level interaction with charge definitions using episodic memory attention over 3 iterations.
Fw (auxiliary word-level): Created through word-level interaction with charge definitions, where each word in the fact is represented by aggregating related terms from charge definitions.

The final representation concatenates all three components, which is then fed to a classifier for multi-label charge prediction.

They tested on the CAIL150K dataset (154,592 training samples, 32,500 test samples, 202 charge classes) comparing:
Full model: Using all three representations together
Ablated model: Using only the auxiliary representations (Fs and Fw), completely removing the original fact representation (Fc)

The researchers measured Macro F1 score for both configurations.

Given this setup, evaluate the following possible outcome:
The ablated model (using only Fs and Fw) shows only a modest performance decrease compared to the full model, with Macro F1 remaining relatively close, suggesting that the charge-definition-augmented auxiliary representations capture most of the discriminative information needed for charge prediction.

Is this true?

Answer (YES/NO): YES